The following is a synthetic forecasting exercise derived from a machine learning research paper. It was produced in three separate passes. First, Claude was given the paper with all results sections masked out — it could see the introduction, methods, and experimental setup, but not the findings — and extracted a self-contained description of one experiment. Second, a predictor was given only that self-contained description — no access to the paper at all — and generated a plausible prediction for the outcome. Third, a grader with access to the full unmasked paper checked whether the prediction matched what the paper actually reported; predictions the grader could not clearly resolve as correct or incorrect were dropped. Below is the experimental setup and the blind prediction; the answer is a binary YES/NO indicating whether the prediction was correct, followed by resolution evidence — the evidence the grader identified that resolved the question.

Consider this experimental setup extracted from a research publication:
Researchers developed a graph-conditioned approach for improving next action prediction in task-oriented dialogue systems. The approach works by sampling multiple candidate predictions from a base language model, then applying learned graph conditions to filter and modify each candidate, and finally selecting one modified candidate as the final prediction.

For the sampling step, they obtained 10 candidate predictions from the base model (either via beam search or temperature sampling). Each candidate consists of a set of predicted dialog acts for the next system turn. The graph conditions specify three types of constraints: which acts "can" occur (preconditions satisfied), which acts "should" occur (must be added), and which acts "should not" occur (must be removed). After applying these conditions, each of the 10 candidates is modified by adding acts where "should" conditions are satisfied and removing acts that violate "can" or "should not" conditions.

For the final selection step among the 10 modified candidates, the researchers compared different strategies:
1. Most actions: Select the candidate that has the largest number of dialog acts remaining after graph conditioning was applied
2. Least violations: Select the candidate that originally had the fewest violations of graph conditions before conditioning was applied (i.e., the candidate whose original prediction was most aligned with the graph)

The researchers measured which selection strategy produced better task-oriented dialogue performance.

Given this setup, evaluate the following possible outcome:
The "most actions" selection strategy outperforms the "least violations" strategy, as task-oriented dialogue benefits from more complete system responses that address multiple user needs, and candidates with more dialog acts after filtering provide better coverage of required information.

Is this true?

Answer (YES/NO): YES